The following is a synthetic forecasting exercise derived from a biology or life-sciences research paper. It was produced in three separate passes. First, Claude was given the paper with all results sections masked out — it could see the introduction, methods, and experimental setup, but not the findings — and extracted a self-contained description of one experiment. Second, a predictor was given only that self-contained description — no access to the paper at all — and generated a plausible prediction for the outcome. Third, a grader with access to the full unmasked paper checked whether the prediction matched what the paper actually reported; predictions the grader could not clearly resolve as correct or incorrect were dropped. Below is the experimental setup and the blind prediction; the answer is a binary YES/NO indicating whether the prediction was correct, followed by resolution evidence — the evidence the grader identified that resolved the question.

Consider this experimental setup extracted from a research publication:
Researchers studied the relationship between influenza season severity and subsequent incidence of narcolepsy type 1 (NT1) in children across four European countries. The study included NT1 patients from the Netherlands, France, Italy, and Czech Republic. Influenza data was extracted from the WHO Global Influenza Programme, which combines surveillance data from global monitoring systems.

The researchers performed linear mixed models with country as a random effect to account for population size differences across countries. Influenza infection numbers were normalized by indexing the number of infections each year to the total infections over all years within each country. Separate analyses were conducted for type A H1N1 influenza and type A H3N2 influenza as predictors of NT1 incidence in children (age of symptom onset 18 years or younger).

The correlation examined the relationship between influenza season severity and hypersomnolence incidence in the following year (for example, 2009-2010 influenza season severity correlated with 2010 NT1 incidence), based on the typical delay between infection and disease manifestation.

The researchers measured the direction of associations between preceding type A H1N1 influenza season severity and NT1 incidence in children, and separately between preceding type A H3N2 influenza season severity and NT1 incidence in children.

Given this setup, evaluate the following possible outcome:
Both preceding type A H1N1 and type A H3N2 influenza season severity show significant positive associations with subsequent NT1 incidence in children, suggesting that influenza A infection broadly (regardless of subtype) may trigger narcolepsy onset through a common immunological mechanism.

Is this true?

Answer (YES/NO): NO